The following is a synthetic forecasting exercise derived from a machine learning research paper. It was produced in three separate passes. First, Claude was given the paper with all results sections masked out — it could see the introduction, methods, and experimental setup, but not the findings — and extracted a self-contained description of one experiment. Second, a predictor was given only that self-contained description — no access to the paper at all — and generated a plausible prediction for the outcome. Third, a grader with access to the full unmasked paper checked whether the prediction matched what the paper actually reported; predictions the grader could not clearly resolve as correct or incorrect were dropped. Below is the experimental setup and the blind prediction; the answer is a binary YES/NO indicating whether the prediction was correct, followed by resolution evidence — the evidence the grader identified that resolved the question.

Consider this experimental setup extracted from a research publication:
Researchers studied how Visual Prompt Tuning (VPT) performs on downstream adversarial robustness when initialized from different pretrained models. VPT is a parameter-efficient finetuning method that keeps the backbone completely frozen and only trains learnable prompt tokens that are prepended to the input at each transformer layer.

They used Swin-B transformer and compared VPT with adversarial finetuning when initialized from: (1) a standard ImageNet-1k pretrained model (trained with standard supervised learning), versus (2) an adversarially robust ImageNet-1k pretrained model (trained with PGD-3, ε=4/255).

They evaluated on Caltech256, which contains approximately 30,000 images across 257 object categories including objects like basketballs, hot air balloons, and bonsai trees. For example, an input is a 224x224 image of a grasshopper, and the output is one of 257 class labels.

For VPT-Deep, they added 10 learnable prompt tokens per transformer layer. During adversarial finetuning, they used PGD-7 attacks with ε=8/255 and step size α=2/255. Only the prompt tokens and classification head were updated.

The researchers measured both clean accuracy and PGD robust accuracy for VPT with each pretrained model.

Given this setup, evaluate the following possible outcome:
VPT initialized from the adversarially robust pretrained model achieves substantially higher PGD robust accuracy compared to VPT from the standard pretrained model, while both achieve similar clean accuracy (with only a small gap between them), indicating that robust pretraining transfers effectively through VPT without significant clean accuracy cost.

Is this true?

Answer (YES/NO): NO